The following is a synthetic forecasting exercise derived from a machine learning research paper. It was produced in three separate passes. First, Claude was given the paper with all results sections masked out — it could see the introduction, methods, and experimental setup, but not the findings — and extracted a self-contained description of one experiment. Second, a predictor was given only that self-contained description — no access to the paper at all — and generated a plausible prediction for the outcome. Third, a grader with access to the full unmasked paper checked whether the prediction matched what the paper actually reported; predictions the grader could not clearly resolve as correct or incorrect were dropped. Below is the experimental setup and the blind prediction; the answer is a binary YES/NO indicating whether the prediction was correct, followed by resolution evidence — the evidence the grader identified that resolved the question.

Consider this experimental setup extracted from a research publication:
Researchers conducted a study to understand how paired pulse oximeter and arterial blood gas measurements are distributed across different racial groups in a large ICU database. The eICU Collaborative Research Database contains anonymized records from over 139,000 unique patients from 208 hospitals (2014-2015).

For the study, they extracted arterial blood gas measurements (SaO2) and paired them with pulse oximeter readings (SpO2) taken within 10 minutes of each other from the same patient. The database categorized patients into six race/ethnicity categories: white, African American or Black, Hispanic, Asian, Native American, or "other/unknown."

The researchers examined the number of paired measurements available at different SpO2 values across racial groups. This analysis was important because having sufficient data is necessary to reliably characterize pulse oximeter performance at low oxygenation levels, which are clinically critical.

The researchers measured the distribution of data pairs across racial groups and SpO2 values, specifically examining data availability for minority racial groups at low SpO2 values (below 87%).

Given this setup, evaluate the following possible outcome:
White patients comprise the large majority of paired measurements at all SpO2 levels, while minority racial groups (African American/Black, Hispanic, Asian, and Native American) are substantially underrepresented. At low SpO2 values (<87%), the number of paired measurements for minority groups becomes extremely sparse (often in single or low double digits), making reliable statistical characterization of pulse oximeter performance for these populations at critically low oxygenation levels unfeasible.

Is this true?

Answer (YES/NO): YES